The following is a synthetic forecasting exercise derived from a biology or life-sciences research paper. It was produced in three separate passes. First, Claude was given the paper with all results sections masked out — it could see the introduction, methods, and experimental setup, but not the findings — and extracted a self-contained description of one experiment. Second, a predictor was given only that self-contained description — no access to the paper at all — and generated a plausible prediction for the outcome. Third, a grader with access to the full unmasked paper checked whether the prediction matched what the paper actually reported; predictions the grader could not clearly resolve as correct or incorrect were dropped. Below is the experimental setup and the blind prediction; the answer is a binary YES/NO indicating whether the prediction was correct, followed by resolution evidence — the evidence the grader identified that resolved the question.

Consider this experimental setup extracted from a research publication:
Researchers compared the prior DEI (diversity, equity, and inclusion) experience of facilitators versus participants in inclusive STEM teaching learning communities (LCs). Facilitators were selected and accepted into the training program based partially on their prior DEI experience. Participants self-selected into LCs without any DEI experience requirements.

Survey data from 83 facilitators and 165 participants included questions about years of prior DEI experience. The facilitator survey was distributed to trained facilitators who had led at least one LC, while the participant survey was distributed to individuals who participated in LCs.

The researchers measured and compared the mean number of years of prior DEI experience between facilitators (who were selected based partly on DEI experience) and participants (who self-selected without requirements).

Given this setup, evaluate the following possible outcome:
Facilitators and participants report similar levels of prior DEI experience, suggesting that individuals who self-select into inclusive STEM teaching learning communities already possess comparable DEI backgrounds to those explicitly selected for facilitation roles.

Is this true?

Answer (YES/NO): YES